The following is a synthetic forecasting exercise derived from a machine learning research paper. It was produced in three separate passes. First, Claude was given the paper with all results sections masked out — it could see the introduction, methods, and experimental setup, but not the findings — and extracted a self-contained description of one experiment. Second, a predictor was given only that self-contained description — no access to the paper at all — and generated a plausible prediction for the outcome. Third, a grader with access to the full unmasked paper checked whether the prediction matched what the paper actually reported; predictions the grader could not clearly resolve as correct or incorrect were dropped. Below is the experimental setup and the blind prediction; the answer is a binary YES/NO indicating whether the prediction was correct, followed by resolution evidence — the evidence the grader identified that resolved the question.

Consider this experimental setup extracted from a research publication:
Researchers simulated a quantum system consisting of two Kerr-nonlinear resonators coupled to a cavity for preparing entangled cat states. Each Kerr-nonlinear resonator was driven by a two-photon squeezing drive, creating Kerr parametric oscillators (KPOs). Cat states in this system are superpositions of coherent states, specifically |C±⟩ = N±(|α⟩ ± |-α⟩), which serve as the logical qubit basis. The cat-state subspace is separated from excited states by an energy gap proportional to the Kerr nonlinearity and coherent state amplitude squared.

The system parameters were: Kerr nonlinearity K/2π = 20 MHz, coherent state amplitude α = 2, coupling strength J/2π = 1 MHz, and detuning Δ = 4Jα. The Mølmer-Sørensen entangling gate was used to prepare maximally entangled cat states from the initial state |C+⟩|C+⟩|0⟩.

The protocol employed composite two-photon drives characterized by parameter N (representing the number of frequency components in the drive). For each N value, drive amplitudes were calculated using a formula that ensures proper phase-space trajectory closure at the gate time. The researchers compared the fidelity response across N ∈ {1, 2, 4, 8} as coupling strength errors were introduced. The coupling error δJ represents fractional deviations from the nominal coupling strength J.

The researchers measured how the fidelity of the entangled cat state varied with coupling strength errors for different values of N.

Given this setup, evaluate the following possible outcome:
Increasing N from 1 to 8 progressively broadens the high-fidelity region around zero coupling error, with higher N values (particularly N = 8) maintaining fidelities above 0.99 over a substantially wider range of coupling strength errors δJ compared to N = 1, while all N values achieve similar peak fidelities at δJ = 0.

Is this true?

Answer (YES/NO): NO